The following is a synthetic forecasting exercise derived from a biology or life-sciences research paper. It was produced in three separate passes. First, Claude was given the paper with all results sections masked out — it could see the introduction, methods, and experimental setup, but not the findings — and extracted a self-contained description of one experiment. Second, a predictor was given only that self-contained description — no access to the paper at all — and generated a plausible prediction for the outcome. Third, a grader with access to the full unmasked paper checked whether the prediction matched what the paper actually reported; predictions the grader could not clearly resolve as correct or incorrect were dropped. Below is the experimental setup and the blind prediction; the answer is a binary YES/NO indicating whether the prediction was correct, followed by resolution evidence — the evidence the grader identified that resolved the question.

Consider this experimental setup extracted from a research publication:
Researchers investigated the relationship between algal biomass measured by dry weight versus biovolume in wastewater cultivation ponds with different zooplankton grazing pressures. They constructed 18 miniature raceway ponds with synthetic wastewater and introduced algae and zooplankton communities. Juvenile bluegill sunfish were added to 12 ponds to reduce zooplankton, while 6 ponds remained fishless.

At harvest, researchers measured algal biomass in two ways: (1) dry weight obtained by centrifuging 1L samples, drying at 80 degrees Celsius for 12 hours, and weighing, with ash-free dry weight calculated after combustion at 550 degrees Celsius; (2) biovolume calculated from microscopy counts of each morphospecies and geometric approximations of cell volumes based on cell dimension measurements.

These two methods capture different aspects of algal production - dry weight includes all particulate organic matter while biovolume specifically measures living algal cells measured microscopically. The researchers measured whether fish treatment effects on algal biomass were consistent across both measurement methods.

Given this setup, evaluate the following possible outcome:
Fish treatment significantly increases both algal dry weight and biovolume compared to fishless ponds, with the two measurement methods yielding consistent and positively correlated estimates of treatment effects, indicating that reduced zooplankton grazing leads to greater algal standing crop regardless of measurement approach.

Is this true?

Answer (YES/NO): YES